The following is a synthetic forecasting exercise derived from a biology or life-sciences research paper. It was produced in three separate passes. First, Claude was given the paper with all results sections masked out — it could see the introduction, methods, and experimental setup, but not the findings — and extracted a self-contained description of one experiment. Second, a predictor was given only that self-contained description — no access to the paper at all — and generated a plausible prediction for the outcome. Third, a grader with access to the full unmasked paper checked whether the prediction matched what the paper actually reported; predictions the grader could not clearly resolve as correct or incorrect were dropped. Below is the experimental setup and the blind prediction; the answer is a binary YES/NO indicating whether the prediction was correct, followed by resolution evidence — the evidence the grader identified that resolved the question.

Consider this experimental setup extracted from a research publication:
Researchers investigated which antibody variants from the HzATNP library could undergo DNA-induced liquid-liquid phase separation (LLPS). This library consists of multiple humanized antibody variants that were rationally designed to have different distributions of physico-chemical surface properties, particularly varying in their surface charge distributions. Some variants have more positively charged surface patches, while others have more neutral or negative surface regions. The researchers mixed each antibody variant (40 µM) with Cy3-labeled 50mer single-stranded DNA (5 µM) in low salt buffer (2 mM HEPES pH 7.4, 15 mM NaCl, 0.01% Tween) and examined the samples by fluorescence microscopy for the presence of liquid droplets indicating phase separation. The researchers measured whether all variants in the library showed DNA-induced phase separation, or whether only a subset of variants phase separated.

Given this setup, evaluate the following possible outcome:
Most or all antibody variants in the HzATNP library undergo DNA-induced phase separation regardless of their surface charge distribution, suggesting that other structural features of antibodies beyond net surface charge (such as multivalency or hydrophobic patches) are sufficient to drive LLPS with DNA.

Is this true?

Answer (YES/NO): NO